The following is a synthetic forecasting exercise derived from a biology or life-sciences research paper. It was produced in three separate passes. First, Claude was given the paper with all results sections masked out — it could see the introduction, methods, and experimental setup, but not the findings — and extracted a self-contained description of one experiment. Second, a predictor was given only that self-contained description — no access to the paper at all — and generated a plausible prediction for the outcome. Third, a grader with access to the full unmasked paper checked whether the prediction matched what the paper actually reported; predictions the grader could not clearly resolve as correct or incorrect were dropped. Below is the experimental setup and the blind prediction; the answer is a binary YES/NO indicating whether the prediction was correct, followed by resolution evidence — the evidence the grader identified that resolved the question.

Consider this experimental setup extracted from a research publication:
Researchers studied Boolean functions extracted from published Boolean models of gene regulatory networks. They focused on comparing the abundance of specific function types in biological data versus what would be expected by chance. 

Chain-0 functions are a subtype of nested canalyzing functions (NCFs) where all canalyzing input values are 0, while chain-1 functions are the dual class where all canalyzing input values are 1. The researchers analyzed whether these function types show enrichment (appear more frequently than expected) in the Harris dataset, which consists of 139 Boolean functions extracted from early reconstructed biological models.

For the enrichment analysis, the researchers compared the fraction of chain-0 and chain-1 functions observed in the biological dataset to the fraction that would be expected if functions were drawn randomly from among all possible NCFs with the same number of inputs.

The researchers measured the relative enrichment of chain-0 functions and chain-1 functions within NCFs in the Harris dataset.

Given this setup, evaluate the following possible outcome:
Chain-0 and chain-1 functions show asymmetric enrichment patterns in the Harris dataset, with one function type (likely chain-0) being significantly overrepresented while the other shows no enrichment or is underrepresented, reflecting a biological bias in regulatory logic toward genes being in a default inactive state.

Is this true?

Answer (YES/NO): YES